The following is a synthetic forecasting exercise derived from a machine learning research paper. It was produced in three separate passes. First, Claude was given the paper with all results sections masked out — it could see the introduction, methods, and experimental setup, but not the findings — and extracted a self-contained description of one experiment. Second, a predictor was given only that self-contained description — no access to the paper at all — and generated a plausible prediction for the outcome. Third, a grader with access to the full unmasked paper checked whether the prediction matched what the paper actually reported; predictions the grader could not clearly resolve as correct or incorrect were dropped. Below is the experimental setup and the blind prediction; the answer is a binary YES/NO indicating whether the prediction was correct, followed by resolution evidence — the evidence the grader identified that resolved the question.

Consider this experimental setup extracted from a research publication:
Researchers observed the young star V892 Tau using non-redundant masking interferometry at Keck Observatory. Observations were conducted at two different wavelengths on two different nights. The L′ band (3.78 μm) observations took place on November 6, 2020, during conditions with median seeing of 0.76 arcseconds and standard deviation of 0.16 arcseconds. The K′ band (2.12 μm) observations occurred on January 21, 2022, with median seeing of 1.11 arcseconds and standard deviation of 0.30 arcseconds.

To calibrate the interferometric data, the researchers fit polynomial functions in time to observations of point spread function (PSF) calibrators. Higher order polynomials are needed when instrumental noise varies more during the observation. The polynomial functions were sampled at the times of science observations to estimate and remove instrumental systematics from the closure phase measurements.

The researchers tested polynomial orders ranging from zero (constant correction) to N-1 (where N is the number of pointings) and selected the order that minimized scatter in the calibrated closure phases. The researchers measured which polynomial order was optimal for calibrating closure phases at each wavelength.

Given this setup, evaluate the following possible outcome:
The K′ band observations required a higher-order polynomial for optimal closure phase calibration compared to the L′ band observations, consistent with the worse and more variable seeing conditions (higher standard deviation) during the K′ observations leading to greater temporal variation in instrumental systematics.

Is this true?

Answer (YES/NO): YES